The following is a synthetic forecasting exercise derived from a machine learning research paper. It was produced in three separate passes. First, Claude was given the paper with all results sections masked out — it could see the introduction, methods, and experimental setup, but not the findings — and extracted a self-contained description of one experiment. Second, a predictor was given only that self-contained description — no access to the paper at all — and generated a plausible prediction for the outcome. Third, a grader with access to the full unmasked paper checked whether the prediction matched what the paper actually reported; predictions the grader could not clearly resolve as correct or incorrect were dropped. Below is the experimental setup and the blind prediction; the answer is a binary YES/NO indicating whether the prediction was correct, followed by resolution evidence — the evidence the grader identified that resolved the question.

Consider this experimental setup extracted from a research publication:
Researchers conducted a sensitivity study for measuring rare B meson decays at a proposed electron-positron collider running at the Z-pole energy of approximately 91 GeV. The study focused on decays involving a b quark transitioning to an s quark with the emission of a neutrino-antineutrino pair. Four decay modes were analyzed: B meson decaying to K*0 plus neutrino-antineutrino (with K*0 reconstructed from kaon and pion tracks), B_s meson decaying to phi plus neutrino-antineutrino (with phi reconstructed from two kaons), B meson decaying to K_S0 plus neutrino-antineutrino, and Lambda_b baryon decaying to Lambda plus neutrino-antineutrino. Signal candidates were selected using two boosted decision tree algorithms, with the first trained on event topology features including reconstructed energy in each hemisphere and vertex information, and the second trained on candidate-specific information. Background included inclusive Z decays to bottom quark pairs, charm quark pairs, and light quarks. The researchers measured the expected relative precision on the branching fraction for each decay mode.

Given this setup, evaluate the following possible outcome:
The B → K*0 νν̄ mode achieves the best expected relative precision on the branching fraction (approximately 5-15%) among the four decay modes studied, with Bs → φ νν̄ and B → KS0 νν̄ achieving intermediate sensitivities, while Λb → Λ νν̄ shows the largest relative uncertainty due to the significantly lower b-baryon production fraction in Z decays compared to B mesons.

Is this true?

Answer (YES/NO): NO